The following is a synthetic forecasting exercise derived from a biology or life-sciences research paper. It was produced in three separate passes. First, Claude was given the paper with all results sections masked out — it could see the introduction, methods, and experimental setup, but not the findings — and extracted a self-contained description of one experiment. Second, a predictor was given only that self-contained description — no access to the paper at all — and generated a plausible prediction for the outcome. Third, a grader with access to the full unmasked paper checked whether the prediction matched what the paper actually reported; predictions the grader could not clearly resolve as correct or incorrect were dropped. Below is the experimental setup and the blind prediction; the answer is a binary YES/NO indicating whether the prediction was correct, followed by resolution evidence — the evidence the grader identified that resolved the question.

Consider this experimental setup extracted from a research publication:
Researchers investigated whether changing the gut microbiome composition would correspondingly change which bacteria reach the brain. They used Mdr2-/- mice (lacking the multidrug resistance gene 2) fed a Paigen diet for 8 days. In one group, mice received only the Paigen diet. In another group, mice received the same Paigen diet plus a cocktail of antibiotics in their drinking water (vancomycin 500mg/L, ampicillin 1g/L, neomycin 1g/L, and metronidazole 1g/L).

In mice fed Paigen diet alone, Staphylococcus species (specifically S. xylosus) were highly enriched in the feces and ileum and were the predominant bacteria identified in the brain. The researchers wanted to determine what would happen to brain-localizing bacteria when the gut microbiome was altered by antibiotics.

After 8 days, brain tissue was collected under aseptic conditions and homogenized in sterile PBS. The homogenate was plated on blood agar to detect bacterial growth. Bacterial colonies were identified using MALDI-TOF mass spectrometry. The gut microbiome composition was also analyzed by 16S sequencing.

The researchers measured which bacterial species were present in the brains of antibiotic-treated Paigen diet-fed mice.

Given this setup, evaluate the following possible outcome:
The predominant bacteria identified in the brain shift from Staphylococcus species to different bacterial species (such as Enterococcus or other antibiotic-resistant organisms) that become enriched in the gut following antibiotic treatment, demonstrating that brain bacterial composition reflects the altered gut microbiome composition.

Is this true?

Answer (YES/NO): YES